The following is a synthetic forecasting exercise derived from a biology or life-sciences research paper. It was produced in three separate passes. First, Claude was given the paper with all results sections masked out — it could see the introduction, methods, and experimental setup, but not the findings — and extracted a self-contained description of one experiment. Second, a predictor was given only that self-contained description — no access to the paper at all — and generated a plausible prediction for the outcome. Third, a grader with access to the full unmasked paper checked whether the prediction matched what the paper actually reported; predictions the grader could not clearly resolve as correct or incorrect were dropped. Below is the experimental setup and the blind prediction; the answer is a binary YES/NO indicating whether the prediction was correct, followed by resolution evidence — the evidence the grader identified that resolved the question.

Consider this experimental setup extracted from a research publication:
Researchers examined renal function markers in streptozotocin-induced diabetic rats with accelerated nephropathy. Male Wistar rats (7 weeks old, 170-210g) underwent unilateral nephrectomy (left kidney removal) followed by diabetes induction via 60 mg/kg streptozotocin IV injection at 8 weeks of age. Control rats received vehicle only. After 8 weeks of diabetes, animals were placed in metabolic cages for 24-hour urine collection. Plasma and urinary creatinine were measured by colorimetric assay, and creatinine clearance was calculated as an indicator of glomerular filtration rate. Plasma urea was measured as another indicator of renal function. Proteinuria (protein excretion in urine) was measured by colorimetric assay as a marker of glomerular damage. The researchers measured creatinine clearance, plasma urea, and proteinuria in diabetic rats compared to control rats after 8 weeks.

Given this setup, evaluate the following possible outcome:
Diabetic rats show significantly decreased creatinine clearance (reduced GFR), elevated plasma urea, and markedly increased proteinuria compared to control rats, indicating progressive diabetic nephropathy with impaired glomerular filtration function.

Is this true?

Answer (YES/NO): YES